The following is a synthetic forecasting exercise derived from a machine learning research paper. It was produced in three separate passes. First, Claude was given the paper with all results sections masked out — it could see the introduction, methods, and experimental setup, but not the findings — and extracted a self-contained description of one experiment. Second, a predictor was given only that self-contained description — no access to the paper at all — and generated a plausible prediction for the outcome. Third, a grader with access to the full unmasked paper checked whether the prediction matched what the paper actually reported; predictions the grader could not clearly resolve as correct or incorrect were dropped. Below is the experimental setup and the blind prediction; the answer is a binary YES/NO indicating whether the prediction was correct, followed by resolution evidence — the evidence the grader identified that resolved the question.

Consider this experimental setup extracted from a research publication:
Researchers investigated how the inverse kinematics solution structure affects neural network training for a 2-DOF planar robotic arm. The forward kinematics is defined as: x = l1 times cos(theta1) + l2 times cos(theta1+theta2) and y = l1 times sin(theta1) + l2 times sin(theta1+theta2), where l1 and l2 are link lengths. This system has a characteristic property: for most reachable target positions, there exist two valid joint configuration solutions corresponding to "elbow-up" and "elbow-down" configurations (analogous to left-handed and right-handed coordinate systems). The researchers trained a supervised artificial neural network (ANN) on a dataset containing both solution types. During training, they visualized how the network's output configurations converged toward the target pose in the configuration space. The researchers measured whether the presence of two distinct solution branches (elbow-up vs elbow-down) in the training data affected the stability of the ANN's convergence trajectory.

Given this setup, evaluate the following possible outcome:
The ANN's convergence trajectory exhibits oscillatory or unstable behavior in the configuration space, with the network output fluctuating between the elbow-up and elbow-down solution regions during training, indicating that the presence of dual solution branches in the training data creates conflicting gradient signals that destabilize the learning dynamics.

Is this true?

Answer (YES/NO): YES